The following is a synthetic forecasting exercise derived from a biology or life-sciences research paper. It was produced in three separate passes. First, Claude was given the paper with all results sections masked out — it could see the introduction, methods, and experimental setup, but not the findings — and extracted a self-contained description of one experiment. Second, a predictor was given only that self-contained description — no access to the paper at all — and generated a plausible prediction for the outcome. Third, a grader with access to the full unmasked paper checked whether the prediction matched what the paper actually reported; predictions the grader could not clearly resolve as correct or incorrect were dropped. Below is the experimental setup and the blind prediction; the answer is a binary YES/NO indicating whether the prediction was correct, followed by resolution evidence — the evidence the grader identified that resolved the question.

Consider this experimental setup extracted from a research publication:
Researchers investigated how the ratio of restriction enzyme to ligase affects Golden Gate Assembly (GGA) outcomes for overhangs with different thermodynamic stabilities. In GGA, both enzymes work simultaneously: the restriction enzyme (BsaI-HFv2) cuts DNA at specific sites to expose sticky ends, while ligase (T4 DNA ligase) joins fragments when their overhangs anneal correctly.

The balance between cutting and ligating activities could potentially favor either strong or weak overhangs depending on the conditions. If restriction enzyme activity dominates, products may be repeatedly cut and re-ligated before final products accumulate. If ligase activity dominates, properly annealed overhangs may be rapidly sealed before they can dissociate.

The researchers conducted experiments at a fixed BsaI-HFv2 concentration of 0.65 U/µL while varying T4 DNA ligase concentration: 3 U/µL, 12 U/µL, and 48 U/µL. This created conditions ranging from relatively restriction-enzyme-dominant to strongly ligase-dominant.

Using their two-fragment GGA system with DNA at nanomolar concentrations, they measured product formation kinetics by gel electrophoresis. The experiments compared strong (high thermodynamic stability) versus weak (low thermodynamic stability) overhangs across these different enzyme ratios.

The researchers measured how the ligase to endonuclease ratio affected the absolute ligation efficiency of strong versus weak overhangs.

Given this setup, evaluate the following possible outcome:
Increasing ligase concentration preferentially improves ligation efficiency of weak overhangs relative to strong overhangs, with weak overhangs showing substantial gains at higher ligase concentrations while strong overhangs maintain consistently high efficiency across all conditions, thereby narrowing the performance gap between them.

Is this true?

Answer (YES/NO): YES